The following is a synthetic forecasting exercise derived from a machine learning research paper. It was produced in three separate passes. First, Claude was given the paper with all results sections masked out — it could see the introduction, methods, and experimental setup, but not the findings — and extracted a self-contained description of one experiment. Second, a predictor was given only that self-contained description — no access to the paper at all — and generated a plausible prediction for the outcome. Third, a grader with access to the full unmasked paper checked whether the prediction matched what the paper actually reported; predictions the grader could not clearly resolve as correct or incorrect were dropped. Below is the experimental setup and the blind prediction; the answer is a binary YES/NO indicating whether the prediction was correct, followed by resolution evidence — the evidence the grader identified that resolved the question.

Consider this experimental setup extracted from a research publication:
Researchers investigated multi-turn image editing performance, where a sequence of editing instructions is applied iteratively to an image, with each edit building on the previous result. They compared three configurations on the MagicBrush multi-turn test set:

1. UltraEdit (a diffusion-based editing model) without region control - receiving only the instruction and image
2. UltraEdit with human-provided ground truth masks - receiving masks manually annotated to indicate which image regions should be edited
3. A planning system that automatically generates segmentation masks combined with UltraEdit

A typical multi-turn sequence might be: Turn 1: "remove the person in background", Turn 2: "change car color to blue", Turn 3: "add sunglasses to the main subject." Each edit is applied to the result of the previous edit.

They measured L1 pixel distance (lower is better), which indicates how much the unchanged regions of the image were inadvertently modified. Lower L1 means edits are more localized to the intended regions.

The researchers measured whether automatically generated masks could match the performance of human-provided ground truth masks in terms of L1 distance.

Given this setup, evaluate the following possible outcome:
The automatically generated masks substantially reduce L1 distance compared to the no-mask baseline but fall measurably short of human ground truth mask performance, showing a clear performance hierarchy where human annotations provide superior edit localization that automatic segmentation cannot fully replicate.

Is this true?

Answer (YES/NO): NO